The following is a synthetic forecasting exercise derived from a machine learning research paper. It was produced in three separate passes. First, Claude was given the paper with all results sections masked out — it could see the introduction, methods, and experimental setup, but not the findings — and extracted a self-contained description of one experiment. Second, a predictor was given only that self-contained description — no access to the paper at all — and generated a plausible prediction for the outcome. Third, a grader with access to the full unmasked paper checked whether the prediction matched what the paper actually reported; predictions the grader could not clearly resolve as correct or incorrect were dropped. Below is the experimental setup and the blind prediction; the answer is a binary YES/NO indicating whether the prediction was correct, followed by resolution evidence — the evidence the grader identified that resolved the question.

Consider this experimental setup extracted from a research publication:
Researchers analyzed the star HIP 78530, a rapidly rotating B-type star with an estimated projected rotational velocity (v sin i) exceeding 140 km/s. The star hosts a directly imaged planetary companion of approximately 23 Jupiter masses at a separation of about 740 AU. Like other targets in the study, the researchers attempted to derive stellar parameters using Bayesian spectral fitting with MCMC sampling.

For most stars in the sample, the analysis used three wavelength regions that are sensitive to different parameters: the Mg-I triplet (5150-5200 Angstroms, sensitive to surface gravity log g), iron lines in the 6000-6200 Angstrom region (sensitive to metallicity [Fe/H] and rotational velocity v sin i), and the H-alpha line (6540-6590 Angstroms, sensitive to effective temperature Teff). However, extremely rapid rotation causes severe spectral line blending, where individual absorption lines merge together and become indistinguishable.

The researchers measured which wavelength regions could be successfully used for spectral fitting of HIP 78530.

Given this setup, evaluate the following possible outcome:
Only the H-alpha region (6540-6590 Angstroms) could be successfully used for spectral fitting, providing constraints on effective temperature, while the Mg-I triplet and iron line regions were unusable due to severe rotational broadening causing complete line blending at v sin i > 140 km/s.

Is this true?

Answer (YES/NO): NO